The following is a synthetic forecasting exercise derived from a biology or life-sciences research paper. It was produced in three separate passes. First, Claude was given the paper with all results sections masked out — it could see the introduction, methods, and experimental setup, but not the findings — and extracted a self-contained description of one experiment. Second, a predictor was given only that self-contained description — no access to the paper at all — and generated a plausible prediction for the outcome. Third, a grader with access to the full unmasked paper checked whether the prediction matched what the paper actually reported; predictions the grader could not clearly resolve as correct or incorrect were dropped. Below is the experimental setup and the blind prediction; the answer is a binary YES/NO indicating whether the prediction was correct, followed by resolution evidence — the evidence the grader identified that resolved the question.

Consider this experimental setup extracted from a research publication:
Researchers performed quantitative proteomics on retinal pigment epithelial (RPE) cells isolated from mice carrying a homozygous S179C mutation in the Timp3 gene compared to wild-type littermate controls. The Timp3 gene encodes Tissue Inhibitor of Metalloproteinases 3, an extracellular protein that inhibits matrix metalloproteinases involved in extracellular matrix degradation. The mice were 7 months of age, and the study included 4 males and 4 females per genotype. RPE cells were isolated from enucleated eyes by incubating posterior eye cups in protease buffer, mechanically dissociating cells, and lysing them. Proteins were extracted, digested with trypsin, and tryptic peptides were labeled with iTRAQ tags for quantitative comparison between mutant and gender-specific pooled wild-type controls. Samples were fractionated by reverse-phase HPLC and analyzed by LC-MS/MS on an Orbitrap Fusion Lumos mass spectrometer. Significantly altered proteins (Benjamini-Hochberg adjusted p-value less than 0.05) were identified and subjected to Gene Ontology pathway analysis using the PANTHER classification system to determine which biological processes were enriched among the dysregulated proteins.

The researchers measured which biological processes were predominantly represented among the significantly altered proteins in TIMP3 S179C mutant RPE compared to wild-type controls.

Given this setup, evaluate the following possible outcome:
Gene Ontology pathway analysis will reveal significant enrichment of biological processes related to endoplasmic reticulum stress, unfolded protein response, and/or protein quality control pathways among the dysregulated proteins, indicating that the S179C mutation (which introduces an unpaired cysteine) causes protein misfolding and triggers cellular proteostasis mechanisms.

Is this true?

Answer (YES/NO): NO